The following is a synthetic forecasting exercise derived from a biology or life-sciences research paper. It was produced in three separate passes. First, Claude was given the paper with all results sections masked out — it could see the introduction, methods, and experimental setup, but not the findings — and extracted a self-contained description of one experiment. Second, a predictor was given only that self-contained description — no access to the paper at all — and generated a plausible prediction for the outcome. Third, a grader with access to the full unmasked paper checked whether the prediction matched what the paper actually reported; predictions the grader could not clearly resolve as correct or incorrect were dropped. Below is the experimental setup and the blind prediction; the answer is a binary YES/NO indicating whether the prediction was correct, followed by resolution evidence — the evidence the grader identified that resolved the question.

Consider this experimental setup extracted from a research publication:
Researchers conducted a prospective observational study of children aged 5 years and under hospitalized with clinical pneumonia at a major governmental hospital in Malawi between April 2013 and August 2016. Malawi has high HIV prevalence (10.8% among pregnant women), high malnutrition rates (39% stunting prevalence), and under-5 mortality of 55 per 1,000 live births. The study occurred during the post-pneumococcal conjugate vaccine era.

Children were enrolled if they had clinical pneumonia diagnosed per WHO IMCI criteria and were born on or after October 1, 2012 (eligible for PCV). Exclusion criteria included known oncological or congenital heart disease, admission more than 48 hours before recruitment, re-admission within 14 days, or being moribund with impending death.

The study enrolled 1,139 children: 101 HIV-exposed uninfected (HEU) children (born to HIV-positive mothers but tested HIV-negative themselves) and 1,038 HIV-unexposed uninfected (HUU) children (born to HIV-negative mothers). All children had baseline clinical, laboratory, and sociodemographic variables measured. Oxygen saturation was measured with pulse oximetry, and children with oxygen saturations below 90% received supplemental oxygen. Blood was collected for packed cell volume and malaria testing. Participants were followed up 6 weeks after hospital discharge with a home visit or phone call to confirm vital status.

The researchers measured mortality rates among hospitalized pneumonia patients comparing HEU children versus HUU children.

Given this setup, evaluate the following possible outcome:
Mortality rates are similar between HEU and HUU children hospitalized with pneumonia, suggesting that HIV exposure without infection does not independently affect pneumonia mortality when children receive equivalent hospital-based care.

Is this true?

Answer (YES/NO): YES